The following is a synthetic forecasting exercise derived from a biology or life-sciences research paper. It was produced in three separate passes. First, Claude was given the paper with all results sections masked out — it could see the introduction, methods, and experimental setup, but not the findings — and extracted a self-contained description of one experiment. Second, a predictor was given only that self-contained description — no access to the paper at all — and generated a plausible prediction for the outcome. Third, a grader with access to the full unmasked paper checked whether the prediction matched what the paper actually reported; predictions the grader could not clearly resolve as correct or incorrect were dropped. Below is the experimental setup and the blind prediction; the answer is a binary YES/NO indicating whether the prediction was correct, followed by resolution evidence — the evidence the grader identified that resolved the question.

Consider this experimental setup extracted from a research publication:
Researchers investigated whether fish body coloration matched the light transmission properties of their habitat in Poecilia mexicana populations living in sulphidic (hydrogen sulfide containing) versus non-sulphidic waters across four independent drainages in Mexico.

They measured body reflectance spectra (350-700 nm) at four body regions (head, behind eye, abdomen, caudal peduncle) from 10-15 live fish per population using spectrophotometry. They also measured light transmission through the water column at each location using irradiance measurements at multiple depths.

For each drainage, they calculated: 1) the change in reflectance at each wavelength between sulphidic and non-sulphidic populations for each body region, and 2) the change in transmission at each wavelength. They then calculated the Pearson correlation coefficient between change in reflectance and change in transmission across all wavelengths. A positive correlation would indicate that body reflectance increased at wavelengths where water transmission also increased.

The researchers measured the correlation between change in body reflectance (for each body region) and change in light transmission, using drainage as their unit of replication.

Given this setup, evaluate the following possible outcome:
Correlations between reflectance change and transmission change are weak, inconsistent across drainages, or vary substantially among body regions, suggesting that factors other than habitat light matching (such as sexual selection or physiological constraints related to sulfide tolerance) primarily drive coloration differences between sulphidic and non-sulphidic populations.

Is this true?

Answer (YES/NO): YES